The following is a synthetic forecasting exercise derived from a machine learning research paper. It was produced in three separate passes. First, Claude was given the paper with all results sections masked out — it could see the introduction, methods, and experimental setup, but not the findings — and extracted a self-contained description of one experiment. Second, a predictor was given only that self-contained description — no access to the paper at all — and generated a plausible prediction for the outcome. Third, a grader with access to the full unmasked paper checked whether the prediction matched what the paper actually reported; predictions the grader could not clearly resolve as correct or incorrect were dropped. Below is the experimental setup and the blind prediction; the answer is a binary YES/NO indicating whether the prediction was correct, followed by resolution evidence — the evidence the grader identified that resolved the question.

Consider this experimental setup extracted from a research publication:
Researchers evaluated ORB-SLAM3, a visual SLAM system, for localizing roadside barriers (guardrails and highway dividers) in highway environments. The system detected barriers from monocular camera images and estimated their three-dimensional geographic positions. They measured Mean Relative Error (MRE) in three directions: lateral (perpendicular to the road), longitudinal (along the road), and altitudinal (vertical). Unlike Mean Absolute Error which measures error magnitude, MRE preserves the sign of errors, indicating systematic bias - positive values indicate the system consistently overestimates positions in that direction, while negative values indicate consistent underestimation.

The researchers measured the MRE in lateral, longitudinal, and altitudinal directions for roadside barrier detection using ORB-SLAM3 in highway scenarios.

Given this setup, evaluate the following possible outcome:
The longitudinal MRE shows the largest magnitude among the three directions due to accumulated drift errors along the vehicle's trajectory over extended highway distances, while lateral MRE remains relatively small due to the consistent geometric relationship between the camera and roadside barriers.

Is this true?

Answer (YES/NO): YES